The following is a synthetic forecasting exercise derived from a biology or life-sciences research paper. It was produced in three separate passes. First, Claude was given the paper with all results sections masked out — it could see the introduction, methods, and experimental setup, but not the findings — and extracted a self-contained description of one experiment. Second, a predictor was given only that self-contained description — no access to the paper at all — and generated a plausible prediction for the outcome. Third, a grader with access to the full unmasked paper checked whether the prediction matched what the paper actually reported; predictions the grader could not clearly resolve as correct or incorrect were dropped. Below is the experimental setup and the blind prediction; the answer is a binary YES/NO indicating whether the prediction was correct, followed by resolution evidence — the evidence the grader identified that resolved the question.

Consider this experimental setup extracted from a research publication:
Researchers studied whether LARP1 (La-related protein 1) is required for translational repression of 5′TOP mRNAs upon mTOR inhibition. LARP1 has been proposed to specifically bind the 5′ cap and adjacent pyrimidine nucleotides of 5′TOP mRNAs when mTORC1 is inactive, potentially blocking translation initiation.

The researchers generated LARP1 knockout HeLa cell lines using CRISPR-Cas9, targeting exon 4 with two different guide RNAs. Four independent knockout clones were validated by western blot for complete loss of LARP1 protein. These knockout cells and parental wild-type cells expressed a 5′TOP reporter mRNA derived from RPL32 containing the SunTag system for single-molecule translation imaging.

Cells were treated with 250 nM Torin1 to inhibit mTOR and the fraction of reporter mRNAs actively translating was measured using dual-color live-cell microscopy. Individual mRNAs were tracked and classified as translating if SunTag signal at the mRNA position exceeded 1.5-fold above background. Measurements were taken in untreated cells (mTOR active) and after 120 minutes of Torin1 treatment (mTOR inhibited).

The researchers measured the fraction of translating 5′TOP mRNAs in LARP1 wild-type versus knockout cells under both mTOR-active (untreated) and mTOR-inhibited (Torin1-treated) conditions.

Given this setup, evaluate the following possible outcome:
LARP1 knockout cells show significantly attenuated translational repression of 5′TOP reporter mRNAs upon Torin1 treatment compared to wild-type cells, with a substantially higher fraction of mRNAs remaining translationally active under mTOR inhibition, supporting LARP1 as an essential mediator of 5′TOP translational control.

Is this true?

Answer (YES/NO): NO